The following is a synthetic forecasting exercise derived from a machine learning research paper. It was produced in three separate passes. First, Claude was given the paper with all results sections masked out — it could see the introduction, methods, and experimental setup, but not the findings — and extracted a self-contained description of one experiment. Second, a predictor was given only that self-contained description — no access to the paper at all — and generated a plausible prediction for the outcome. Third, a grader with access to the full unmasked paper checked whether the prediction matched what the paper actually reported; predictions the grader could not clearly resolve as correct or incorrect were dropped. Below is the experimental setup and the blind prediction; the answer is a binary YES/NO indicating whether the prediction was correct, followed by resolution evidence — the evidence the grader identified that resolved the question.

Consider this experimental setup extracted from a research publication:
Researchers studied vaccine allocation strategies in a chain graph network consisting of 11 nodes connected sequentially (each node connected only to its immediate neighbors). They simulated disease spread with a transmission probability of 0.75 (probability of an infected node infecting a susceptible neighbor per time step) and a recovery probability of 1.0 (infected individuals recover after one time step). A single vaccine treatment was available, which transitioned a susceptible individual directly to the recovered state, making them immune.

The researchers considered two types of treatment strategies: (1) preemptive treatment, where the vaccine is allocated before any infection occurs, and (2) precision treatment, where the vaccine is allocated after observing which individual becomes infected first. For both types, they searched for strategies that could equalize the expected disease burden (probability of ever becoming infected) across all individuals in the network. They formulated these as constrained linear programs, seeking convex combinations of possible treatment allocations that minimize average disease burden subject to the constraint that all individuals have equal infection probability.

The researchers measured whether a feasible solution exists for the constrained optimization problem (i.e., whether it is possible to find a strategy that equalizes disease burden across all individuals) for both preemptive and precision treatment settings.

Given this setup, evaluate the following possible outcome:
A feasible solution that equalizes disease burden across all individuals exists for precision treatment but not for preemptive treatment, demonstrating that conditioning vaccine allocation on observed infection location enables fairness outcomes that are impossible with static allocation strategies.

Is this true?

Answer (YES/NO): YES